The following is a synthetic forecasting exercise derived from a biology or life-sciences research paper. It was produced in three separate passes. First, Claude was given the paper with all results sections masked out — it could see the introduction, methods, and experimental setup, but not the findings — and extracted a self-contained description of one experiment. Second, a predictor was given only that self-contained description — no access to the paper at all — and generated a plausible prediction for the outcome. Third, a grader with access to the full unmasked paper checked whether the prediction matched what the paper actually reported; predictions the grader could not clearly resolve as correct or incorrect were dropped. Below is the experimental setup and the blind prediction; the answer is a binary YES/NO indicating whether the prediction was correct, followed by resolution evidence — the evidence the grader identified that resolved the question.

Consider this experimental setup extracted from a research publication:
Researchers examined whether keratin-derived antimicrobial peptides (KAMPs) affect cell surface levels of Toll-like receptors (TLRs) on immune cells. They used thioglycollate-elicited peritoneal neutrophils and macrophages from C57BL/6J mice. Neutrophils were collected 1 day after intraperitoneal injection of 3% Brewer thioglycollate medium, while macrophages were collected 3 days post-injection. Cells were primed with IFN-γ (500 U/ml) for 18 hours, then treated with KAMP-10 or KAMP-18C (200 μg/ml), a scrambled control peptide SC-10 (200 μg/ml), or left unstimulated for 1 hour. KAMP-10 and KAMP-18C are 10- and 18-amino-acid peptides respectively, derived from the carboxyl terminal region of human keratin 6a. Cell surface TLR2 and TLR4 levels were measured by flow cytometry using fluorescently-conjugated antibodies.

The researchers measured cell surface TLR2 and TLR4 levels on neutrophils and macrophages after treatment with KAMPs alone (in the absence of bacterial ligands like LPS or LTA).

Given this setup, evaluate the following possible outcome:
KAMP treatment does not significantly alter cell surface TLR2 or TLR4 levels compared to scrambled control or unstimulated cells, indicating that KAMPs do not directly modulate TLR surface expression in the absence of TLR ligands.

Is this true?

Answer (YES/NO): NO